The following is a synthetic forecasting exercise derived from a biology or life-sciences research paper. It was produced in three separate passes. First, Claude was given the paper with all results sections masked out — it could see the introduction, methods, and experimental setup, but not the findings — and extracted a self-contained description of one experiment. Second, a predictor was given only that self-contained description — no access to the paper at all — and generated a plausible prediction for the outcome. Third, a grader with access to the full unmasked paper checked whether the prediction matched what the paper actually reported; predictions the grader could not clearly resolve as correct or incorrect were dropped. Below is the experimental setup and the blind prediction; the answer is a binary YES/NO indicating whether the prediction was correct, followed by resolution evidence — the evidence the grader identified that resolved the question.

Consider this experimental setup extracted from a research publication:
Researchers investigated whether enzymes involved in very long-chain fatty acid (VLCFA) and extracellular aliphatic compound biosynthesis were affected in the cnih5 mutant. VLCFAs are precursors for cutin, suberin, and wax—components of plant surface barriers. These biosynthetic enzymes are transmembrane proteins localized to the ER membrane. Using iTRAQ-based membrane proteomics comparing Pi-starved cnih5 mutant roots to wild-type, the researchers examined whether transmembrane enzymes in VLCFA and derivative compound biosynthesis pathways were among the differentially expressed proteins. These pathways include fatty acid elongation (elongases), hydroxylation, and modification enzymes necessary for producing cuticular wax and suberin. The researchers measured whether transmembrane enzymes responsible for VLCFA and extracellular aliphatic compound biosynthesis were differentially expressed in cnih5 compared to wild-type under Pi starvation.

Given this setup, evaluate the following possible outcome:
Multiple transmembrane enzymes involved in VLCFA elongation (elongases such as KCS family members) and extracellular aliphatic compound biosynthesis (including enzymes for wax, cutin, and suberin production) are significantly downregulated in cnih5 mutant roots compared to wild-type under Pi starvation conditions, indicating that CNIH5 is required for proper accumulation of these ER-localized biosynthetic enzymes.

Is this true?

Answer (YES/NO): YES